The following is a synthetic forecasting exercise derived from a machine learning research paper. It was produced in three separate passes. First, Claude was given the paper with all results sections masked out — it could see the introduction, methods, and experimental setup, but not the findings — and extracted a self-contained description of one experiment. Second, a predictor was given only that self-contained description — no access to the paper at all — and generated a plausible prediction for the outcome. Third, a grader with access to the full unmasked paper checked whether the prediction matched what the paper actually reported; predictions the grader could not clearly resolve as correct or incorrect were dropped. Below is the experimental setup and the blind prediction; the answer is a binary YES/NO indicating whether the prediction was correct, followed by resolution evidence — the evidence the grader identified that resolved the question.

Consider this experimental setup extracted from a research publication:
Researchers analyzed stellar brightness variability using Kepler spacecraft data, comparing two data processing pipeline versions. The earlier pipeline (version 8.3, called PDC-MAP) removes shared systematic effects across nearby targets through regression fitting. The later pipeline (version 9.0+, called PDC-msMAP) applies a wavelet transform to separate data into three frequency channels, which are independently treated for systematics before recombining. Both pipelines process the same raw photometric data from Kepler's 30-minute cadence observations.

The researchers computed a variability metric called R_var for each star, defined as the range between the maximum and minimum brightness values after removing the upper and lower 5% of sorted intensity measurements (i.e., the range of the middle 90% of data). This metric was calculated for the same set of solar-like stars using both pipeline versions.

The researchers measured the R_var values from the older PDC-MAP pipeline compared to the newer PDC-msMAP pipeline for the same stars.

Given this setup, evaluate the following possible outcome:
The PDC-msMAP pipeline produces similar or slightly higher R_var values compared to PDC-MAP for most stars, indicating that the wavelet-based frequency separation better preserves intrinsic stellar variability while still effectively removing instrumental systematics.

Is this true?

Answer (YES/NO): NO